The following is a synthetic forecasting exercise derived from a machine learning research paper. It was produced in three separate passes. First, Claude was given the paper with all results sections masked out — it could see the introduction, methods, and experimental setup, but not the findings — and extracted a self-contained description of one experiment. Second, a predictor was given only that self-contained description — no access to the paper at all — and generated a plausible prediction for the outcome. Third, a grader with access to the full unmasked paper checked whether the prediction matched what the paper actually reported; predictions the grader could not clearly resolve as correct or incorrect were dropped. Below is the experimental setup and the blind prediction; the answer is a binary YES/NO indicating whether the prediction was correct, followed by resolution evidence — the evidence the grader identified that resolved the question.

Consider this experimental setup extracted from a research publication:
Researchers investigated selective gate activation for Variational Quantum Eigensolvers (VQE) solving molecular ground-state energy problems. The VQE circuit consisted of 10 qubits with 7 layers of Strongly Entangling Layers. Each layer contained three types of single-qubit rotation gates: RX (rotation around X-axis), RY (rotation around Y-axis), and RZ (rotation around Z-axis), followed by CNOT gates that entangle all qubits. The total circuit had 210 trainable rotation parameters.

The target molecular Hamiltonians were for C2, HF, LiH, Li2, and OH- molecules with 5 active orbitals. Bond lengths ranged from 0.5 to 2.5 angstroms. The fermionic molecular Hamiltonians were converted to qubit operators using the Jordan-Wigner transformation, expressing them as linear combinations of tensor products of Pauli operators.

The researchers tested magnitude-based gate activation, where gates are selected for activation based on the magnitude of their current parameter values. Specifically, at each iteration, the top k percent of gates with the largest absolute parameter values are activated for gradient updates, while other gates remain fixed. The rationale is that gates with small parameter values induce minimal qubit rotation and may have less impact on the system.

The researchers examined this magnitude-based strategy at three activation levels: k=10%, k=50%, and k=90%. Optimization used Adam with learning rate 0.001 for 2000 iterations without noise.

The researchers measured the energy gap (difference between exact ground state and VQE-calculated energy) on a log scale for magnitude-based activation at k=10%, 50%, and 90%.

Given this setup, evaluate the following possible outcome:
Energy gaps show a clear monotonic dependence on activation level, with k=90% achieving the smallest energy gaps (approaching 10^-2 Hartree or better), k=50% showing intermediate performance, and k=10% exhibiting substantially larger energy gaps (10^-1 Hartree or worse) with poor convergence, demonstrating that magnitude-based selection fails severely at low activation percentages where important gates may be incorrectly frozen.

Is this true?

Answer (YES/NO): NO